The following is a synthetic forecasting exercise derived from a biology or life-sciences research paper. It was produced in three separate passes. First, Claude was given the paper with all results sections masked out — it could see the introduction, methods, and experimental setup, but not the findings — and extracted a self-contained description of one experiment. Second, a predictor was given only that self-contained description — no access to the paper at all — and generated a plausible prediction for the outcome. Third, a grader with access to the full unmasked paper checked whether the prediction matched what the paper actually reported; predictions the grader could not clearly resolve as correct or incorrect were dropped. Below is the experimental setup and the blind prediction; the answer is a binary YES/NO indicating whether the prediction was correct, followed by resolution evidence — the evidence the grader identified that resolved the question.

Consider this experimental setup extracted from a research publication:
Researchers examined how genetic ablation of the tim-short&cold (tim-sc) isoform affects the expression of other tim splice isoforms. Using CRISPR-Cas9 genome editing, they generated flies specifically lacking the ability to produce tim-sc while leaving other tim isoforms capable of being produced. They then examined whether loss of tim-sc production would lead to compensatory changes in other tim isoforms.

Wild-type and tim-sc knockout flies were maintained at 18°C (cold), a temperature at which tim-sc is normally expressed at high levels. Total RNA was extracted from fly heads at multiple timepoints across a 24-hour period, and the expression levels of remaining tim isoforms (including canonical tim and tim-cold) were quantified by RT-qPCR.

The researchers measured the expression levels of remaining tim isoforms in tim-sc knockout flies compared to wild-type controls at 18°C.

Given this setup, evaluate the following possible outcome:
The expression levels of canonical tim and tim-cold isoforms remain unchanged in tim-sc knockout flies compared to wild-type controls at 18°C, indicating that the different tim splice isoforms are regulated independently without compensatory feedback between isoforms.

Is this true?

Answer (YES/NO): NO